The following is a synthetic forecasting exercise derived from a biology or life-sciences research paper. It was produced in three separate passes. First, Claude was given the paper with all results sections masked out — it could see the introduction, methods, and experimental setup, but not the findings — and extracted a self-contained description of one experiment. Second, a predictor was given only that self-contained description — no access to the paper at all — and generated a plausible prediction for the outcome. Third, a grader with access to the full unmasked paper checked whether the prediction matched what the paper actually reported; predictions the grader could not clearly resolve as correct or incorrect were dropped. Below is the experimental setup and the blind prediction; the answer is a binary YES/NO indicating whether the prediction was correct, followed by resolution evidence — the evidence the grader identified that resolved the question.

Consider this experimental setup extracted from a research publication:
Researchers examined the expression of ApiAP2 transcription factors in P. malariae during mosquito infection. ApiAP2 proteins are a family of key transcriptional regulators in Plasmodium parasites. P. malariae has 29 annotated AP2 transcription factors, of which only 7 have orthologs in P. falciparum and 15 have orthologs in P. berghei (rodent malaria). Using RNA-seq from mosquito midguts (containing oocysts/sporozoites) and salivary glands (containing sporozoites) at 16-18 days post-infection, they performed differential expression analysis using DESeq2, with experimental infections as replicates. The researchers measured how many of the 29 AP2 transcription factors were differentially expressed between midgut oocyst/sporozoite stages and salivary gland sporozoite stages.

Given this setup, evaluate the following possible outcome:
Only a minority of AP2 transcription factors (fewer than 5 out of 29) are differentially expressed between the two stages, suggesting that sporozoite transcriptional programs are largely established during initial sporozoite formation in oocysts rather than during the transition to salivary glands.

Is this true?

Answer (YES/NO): YES